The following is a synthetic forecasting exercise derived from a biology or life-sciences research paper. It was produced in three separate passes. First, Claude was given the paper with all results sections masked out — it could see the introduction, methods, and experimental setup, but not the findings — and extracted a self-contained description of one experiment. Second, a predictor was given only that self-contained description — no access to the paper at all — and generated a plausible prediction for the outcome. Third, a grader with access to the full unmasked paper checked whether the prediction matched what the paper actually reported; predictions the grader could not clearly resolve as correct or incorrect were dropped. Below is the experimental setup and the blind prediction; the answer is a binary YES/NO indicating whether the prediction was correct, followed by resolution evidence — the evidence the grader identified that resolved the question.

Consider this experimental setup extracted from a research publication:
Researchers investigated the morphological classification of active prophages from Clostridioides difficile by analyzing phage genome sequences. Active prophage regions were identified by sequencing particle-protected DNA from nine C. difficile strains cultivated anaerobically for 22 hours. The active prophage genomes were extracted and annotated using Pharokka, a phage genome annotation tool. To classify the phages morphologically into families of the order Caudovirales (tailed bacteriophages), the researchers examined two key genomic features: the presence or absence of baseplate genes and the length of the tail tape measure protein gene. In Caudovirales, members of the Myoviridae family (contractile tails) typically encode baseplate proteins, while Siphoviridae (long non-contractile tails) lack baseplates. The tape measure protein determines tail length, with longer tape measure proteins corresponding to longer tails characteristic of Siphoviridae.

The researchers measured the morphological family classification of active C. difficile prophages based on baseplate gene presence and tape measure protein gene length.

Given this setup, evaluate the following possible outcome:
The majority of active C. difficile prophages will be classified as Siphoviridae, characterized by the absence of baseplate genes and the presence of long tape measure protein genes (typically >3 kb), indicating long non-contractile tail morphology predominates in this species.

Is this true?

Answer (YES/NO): NO